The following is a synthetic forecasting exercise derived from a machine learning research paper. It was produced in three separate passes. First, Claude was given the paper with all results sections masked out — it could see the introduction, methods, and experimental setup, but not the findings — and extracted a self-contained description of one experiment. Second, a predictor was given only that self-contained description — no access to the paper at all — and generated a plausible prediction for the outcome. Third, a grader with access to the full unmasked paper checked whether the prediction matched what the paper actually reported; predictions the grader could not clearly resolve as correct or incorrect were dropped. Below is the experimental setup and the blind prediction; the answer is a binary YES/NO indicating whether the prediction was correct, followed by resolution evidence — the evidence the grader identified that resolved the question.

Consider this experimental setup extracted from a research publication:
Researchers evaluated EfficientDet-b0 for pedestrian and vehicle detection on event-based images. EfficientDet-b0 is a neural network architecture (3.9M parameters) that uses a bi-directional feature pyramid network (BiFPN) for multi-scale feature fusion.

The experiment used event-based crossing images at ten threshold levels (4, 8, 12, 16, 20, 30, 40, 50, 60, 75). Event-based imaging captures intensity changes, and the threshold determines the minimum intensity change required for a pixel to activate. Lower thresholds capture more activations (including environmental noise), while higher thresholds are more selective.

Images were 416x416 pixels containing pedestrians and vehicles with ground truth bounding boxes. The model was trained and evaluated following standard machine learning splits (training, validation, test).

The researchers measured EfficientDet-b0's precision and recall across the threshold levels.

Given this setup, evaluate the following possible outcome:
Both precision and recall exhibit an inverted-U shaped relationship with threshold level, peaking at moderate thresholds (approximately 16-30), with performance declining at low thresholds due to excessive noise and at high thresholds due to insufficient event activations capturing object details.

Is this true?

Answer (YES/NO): NO